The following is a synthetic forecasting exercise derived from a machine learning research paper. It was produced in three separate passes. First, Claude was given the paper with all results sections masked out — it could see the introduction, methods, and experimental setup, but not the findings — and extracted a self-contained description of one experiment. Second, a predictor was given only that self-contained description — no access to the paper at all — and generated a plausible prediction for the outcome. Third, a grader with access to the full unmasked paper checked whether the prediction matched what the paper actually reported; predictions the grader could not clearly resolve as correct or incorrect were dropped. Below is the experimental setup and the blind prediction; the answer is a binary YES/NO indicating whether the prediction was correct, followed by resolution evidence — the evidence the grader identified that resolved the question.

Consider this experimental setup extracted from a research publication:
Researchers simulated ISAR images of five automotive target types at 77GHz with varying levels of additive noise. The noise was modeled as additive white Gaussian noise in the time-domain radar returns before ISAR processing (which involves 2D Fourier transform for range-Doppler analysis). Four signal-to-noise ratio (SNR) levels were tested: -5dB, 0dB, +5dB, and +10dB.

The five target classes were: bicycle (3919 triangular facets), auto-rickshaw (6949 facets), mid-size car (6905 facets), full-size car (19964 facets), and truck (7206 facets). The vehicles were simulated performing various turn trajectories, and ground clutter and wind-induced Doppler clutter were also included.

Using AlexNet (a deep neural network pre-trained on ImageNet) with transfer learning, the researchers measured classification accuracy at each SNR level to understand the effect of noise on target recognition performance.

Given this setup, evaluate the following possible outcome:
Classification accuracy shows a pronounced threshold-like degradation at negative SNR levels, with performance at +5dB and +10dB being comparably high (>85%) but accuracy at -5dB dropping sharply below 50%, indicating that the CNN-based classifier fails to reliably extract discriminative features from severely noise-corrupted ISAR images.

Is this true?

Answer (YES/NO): NO